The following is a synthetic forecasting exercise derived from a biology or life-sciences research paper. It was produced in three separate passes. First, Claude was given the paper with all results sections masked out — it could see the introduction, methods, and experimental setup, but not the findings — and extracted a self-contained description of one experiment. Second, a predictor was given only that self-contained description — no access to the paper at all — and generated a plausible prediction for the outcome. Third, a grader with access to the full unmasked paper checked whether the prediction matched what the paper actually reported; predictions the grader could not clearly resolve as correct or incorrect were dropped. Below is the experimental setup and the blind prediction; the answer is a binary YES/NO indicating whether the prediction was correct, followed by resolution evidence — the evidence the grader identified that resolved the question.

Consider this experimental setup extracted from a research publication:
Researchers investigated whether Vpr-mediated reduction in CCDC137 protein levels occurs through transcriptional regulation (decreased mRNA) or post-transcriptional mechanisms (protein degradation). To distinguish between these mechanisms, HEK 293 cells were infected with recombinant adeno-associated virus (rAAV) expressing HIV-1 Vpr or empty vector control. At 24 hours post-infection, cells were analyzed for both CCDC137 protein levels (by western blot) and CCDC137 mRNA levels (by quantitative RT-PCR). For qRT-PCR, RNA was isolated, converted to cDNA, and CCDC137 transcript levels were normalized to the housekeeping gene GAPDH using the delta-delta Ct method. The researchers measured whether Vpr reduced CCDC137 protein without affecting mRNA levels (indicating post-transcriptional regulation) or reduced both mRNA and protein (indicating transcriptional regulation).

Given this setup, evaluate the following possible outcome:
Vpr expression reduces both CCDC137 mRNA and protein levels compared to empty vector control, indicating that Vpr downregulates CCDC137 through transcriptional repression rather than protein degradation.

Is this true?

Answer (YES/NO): NO